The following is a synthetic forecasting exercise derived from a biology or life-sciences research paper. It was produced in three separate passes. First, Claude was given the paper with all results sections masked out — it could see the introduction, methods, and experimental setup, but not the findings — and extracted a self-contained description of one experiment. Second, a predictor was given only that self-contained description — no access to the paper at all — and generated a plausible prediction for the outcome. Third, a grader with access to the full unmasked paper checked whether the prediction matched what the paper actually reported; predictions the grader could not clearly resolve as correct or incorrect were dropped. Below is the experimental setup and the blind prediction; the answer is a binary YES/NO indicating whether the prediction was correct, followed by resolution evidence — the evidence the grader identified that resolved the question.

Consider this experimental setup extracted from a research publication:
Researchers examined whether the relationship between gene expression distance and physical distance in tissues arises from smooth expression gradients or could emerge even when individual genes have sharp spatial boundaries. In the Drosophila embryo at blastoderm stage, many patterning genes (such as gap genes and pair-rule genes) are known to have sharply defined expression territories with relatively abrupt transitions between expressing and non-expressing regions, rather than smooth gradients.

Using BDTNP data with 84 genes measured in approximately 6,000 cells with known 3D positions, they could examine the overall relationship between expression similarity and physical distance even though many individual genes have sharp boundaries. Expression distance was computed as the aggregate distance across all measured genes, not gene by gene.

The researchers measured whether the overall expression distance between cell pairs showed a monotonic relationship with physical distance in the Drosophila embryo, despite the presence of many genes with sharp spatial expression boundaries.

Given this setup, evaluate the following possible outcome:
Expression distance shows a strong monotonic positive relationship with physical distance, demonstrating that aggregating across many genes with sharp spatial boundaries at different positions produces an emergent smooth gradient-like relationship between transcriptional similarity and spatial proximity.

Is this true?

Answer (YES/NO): YES